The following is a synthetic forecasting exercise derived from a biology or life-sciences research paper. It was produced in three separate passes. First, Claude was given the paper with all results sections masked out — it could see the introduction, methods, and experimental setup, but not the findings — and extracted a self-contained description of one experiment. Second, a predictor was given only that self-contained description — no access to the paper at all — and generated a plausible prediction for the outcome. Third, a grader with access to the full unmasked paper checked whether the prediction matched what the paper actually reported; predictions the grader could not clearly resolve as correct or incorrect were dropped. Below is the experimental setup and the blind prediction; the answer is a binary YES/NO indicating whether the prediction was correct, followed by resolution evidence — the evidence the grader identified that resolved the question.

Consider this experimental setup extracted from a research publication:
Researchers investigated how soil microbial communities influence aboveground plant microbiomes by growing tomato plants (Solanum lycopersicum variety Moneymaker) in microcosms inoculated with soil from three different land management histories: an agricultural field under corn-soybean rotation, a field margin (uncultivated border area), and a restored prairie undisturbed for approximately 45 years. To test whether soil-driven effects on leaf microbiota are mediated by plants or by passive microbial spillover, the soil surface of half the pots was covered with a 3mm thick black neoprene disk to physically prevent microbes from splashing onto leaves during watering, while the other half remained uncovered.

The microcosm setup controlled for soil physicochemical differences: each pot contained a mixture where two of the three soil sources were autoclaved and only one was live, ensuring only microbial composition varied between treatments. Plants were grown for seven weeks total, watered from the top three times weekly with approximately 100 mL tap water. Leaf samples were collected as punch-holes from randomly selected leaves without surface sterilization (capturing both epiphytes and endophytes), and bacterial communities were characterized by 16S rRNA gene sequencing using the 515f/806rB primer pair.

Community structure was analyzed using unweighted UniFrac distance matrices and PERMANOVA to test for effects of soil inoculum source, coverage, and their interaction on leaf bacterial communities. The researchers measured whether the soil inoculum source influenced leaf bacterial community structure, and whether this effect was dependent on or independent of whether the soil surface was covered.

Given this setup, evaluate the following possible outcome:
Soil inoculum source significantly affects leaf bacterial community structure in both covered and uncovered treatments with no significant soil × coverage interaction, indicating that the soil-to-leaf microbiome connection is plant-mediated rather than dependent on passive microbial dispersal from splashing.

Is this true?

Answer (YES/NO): YES